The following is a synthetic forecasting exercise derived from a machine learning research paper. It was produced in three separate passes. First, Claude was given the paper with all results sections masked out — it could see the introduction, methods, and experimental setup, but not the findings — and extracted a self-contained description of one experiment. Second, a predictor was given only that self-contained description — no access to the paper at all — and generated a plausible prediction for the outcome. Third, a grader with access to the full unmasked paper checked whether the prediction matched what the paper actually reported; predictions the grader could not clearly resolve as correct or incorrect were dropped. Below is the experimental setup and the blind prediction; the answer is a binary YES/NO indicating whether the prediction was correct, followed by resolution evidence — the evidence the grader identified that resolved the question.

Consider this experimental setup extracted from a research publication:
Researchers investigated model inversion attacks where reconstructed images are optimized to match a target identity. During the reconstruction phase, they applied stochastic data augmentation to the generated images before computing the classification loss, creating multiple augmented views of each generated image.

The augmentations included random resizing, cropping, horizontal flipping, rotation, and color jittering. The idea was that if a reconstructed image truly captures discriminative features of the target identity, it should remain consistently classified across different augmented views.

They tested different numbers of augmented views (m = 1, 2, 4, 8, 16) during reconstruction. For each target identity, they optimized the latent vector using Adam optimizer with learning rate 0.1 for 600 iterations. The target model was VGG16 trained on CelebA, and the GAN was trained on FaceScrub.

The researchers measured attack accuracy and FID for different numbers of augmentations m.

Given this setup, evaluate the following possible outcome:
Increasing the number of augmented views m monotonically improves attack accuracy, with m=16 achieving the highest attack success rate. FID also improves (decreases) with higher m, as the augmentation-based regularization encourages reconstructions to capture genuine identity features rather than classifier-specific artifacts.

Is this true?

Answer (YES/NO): NO